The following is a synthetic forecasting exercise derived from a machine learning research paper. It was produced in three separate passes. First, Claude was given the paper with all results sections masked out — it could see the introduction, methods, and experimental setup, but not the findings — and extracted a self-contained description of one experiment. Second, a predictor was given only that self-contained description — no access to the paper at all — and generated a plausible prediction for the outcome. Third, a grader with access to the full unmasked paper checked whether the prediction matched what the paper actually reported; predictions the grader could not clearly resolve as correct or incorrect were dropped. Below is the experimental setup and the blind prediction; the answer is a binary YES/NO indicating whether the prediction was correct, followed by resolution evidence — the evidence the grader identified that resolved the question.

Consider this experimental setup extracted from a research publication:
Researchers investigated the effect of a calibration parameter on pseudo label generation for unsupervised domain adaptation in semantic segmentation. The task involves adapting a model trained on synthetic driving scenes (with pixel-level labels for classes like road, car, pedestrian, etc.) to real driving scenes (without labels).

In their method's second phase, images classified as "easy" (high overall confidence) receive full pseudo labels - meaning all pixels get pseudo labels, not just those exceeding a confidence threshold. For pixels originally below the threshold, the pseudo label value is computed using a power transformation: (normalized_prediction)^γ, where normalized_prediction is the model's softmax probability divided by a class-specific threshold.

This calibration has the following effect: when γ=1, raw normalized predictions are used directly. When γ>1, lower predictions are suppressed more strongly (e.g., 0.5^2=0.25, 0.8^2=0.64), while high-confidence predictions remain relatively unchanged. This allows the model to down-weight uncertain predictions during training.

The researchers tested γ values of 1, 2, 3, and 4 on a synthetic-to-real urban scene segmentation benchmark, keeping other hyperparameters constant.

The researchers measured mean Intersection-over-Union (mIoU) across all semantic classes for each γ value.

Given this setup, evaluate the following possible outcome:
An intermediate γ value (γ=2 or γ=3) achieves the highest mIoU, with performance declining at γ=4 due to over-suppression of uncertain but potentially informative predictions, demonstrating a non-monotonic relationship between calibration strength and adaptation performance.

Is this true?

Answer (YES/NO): YES